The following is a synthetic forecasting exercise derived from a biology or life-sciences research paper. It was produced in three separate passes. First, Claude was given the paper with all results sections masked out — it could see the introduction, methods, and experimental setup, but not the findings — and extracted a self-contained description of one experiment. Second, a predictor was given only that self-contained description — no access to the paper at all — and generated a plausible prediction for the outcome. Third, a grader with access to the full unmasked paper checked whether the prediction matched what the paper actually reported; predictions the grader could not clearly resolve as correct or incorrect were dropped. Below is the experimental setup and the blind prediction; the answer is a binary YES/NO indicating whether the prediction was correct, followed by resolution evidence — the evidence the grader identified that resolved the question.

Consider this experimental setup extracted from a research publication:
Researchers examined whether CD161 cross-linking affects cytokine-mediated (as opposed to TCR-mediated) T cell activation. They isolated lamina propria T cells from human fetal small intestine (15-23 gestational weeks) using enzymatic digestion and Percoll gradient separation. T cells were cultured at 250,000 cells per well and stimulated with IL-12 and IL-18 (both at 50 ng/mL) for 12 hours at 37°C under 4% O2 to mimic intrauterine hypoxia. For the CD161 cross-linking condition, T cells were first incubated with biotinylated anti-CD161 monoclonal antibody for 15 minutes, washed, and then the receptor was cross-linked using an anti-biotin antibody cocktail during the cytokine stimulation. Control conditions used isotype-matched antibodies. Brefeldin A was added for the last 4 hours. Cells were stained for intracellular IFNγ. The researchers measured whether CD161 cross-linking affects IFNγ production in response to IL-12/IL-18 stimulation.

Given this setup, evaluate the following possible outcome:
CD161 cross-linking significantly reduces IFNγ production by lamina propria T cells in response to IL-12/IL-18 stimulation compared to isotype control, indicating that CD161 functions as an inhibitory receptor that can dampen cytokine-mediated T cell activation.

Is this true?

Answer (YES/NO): NO